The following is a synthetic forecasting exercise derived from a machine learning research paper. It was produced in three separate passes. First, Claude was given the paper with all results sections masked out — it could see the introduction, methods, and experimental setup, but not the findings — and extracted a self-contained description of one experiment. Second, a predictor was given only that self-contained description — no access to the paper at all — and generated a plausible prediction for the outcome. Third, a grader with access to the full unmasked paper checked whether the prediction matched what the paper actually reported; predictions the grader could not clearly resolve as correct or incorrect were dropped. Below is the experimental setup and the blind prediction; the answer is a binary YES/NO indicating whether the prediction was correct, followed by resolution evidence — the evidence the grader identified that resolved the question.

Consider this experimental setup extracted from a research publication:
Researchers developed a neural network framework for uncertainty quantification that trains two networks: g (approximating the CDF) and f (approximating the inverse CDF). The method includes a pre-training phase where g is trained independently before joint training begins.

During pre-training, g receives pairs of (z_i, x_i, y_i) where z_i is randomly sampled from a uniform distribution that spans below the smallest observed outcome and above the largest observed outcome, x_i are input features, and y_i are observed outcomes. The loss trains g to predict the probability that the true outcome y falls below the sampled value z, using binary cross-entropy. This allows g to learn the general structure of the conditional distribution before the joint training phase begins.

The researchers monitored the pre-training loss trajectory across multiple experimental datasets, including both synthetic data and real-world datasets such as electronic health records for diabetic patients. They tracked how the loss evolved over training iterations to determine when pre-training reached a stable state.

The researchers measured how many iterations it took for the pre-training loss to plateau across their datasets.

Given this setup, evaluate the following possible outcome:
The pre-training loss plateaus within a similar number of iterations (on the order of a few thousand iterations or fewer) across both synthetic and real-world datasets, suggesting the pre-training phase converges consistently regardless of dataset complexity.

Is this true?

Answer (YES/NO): YES